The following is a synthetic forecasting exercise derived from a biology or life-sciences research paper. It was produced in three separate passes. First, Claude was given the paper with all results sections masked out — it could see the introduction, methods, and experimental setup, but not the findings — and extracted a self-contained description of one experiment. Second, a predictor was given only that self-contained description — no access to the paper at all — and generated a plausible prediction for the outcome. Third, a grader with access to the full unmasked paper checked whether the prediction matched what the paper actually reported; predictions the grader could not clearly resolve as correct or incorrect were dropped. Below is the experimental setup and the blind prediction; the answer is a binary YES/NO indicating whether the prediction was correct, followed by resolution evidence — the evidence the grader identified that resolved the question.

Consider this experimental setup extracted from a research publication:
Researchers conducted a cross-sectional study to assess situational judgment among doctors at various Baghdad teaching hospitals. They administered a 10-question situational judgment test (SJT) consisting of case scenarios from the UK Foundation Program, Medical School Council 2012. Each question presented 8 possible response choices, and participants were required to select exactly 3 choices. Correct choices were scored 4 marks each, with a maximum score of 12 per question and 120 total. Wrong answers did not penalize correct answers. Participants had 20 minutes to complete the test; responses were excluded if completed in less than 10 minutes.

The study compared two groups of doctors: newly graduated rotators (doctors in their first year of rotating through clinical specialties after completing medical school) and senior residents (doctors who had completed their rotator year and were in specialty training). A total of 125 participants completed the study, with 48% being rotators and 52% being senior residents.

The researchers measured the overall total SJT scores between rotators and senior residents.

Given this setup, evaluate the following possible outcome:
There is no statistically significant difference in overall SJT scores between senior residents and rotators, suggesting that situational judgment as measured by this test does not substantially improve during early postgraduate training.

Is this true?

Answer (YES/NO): NO